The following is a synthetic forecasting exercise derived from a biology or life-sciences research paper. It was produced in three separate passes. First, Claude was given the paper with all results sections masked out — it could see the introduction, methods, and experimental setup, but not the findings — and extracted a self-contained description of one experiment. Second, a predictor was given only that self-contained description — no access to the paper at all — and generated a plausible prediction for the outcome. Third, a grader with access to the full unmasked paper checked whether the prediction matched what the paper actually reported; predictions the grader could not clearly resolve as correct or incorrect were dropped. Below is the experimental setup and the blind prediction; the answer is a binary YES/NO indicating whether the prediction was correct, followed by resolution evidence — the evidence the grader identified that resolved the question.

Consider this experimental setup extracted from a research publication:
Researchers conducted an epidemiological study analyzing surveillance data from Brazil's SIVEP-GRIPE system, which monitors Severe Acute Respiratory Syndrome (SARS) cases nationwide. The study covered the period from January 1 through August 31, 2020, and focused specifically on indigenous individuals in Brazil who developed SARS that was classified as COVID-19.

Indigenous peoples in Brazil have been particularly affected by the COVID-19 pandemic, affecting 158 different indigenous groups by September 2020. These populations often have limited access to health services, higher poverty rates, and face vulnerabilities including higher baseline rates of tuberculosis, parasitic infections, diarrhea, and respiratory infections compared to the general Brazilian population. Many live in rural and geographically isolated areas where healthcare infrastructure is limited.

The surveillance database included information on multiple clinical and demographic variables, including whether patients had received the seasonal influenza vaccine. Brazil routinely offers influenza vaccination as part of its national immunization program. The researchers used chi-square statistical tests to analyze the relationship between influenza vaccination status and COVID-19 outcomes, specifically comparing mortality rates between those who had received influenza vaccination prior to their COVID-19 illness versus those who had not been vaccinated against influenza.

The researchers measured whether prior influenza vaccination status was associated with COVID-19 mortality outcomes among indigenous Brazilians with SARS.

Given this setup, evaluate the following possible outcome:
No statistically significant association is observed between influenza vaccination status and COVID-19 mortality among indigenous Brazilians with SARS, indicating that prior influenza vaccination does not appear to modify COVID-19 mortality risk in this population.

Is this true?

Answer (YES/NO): NO